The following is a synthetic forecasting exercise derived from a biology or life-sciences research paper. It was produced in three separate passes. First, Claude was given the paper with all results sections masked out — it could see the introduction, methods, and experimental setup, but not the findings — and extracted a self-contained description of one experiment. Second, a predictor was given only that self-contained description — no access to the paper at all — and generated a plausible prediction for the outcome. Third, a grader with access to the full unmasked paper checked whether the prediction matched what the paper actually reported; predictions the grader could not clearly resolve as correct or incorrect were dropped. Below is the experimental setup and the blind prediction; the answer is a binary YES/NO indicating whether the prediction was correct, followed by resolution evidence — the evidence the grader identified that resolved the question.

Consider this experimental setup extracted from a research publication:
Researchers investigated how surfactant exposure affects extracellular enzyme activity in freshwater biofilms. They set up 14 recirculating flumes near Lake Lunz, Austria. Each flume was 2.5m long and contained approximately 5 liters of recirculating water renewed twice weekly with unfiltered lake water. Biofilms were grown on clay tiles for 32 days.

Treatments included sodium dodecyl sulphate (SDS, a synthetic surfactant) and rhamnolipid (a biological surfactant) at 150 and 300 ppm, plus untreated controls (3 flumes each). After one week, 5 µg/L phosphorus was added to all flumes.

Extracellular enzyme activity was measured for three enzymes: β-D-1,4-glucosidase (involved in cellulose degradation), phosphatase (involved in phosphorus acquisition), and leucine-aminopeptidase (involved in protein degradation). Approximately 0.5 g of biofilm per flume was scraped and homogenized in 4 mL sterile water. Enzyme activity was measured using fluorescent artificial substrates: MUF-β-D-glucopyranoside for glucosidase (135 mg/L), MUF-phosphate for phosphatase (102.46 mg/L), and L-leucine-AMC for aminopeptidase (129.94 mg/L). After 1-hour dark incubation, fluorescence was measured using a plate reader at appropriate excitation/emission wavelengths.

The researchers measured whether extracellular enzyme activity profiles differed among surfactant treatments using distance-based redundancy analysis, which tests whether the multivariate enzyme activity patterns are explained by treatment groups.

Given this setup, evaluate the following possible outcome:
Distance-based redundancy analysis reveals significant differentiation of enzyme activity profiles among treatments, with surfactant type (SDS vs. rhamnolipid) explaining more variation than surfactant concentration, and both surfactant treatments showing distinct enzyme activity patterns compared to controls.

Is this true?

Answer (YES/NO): NO